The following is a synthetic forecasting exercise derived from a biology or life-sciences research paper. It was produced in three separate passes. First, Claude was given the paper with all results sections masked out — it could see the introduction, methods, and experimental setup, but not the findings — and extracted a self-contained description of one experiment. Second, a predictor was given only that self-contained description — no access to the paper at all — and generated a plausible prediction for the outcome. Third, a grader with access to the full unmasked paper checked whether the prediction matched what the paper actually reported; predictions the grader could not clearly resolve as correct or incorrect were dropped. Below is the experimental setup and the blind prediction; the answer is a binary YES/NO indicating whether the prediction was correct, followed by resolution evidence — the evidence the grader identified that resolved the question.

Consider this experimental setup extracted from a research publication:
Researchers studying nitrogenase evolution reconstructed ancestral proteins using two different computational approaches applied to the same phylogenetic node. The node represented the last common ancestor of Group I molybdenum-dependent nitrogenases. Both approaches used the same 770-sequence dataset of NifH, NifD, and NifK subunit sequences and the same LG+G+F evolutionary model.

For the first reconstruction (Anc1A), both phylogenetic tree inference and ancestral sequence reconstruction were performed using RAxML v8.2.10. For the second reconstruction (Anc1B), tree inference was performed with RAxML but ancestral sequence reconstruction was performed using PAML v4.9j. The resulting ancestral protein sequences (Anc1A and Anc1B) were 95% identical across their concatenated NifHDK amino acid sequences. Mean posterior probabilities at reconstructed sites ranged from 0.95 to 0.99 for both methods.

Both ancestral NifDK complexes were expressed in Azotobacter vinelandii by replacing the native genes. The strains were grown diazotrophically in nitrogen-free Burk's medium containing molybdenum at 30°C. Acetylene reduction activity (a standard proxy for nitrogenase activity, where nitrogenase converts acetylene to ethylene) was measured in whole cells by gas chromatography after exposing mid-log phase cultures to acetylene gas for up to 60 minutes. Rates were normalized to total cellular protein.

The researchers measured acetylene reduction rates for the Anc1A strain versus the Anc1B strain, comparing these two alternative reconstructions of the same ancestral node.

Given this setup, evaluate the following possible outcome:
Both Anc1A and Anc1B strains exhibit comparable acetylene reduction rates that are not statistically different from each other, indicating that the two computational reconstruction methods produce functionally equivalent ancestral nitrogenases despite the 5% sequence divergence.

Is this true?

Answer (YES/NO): NO